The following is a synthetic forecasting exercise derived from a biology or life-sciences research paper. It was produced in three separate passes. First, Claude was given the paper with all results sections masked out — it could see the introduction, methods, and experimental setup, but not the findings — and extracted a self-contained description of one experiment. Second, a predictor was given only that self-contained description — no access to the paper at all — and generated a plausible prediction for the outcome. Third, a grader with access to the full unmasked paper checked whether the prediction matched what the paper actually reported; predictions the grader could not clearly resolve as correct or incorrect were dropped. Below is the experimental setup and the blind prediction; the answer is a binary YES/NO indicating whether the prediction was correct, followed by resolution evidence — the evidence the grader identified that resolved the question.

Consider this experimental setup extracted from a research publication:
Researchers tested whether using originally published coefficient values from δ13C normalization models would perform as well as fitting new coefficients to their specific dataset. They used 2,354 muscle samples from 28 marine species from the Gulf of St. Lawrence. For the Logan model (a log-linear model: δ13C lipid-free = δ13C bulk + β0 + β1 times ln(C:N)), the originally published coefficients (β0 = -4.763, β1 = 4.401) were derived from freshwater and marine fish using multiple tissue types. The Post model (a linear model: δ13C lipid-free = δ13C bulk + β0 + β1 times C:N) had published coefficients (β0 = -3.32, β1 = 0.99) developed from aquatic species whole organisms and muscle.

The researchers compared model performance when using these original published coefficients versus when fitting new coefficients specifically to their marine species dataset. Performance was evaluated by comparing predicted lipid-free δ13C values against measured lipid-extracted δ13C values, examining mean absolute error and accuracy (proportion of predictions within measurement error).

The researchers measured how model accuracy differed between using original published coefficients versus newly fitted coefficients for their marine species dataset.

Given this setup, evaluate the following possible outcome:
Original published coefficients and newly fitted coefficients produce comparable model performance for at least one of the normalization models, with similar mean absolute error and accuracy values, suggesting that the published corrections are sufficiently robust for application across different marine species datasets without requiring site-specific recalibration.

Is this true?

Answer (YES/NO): NO